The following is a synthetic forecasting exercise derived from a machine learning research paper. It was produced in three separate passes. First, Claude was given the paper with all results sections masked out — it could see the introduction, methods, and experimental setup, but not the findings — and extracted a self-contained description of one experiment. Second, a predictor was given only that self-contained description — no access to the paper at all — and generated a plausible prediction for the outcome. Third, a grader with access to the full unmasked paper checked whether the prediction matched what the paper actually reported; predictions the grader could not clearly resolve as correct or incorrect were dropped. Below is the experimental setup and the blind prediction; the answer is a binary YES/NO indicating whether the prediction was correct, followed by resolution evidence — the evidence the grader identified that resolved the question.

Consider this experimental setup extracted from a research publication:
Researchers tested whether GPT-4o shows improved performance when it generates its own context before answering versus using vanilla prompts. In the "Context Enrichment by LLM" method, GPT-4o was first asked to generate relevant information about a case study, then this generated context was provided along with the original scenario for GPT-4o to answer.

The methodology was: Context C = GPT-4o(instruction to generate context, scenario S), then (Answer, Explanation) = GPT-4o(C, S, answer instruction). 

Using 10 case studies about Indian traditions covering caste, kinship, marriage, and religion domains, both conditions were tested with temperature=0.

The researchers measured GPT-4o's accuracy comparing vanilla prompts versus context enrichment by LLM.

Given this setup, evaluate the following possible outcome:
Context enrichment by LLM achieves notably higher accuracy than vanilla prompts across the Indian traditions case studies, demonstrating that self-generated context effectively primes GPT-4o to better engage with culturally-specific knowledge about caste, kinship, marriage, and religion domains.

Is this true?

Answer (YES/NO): YES